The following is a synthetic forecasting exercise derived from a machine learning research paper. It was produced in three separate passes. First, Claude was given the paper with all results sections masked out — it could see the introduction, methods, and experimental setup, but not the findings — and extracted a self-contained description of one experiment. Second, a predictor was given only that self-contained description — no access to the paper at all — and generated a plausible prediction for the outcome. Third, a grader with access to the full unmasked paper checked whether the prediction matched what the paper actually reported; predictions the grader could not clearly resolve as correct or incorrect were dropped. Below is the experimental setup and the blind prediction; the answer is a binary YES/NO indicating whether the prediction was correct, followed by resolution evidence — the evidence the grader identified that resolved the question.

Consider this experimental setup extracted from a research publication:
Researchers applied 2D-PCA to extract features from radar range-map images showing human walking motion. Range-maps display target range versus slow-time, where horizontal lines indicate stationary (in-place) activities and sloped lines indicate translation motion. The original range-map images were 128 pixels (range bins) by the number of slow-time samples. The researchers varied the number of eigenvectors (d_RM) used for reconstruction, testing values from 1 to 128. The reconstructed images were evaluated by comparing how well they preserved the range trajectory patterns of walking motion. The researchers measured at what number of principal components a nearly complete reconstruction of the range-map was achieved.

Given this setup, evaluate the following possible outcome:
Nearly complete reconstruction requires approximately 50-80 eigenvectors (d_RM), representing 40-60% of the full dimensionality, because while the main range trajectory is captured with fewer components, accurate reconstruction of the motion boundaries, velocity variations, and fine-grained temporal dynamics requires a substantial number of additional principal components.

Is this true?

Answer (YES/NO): NO